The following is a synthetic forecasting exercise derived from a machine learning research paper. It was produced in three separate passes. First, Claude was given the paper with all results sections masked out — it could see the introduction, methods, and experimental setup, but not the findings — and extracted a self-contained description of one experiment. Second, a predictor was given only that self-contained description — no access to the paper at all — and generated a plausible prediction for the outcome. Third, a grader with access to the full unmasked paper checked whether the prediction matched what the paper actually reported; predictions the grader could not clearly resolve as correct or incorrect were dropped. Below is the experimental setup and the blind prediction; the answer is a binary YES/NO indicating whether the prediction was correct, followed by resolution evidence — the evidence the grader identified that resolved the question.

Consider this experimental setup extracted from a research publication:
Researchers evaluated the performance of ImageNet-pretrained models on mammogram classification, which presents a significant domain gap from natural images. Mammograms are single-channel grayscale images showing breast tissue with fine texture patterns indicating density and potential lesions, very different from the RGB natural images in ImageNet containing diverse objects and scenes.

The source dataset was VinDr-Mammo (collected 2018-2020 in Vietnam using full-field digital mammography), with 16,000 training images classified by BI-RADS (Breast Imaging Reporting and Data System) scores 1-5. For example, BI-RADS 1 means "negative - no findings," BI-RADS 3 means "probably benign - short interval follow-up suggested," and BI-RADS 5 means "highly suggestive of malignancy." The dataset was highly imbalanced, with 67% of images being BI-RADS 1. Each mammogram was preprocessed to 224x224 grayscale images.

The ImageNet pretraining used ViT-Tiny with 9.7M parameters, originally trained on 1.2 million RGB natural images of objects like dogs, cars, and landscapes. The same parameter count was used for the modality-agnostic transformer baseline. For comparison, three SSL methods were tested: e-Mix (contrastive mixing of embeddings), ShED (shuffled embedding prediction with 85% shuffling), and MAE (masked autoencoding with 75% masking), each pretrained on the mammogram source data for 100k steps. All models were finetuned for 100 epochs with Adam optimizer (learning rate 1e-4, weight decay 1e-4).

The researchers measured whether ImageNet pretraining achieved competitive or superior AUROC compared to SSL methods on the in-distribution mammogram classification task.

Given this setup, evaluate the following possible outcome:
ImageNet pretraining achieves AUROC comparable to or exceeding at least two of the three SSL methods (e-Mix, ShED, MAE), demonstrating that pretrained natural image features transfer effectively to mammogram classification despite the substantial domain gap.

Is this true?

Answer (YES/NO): YES